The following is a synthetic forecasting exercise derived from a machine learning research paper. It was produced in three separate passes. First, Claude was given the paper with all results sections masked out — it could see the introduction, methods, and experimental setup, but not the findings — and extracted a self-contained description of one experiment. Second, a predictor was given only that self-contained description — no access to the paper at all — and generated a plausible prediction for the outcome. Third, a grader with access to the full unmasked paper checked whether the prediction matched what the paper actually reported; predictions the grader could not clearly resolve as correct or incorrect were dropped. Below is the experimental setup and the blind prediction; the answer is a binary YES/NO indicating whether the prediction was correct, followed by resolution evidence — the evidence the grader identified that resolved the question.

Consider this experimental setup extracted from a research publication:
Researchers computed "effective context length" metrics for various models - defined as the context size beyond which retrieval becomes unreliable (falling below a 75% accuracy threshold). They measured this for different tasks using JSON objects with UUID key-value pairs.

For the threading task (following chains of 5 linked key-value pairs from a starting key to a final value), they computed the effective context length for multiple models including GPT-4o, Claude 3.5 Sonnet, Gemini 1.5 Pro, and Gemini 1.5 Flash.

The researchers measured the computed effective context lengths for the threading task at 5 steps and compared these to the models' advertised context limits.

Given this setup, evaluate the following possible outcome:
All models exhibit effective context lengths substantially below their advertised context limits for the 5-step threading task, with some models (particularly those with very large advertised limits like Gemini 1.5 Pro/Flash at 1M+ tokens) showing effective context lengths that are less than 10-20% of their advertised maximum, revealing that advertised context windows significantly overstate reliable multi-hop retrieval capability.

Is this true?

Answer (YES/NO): YES